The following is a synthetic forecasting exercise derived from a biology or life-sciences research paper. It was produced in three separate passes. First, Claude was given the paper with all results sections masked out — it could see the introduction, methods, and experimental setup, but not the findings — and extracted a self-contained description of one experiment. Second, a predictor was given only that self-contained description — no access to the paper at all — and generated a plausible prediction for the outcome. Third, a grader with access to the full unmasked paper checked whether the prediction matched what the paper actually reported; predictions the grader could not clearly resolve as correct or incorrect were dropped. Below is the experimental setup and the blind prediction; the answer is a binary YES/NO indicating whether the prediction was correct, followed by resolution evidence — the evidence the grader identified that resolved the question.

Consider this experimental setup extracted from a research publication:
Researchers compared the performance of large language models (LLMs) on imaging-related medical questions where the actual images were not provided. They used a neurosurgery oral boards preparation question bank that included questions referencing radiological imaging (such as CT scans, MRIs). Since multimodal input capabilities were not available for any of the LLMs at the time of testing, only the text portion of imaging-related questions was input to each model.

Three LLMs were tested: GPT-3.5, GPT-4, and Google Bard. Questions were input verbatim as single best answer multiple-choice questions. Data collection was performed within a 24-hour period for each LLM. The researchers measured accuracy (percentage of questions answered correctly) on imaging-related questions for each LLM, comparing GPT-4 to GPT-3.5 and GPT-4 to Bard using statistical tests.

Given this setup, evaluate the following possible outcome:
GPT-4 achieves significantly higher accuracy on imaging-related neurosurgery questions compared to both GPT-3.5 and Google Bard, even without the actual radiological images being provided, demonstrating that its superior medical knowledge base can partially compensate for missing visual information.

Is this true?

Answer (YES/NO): NO